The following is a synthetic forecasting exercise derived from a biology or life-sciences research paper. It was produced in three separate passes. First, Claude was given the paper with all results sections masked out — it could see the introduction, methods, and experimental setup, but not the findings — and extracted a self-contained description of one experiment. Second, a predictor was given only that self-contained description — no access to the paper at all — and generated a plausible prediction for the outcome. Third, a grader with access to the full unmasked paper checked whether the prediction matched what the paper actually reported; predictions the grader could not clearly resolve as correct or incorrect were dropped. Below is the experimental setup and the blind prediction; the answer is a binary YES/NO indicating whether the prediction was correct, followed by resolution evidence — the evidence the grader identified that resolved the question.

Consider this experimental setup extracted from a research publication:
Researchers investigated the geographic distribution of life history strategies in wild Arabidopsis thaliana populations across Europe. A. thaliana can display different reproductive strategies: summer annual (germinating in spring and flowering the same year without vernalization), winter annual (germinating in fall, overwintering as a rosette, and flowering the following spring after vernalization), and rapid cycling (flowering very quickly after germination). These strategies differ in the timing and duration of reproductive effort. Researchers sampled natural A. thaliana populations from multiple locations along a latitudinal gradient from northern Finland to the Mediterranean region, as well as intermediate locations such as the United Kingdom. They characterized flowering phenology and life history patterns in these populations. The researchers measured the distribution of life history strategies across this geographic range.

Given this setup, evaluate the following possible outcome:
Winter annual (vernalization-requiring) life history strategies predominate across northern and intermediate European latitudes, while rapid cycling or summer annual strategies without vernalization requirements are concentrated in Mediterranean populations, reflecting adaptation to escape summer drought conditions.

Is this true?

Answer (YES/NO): NO